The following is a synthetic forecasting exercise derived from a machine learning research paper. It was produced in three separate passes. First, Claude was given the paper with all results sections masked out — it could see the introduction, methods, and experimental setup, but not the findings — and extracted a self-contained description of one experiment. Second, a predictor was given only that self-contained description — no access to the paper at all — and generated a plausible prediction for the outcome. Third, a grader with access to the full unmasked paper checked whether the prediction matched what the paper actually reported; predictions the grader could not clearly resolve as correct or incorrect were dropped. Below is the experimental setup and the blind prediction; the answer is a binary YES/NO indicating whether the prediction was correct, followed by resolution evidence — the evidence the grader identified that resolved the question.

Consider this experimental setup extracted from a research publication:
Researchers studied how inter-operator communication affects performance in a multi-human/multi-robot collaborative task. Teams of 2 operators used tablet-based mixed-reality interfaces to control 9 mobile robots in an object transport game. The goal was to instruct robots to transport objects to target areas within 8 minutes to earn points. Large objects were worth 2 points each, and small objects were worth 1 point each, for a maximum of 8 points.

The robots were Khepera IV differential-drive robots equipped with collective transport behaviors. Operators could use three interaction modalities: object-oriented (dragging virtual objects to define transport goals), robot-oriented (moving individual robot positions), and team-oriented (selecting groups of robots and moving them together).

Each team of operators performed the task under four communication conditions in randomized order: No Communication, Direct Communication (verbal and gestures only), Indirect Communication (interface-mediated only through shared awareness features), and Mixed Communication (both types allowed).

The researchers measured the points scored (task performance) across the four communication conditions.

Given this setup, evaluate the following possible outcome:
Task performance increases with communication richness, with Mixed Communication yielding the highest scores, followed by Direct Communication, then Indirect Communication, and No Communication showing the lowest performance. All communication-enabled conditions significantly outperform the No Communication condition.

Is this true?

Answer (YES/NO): NO